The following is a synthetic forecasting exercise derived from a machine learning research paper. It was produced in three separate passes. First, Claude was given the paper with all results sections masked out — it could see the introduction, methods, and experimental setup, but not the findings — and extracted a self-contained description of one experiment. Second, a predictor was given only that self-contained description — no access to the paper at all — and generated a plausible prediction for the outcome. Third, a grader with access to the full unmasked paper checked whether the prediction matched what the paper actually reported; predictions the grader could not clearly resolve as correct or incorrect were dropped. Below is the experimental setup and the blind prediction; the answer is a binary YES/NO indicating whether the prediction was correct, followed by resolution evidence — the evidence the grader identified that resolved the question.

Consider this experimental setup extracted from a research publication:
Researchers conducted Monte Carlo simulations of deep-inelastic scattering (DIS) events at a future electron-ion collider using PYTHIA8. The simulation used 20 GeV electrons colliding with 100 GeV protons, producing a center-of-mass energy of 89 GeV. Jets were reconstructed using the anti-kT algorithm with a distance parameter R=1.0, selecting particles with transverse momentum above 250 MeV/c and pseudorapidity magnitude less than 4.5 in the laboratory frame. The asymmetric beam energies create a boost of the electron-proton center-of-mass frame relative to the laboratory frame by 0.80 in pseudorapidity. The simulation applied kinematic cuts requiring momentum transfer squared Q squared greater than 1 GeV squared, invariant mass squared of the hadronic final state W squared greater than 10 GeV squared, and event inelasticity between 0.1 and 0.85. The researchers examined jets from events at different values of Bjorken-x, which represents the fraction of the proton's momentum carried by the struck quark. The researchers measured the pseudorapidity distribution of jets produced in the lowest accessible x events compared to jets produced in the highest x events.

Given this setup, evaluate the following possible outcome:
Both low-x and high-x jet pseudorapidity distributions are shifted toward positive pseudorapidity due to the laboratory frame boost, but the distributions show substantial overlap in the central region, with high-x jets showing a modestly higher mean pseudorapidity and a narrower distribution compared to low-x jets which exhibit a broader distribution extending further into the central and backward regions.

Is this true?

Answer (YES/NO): NO